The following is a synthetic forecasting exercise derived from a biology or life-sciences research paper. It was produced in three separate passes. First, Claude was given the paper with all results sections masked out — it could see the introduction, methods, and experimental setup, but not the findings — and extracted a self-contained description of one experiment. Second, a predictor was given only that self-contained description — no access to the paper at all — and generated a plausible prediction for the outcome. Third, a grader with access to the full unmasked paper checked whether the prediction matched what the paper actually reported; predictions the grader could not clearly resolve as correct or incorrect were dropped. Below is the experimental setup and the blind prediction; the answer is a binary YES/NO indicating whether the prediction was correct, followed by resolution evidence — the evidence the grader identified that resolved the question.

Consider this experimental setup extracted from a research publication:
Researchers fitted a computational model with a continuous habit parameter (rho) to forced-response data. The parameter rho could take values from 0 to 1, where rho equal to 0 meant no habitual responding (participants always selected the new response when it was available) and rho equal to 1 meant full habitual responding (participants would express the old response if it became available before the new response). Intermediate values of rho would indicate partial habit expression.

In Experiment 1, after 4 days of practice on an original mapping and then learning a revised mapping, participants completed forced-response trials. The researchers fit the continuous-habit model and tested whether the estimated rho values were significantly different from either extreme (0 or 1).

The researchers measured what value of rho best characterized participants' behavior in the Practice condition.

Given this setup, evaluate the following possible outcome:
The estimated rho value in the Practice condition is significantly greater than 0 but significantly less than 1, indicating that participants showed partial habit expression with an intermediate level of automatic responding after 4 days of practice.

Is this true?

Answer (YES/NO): NO